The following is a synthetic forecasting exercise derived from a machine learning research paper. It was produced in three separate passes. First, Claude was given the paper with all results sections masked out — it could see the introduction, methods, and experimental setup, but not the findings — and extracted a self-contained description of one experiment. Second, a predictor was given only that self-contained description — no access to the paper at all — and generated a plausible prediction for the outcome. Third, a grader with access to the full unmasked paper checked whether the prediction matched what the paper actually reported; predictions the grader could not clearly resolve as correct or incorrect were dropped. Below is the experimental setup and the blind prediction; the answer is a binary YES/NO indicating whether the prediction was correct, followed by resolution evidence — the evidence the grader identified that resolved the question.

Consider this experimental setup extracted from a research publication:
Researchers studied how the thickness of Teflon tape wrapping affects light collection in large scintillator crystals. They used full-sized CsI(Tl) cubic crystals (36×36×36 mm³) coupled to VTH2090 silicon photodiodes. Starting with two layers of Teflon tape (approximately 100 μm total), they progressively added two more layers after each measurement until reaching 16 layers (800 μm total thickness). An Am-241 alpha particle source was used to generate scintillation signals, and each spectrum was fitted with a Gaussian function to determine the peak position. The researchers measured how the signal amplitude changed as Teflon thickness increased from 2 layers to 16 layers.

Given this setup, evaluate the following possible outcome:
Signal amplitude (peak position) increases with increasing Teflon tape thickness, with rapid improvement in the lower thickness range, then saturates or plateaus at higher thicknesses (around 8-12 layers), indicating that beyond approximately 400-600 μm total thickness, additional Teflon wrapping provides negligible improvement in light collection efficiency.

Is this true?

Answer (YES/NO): NO